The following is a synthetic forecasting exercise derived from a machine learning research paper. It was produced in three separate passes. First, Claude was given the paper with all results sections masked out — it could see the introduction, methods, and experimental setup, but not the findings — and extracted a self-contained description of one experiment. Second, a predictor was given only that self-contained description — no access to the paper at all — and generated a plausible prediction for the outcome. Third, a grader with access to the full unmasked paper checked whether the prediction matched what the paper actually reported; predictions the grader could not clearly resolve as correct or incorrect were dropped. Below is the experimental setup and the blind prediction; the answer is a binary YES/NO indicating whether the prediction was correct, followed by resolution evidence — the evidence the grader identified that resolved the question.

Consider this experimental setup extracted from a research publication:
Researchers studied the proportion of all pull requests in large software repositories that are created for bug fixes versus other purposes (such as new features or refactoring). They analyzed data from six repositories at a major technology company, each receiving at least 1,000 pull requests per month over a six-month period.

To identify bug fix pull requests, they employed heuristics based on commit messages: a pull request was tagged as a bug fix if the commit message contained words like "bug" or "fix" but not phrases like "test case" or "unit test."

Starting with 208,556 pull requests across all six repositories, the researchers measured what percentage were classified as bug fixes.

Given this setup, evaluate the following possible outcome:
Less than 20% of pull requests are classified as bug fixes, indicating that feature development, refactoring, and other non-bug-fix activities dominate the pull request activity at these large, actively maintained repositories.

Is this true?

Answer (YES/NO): NO